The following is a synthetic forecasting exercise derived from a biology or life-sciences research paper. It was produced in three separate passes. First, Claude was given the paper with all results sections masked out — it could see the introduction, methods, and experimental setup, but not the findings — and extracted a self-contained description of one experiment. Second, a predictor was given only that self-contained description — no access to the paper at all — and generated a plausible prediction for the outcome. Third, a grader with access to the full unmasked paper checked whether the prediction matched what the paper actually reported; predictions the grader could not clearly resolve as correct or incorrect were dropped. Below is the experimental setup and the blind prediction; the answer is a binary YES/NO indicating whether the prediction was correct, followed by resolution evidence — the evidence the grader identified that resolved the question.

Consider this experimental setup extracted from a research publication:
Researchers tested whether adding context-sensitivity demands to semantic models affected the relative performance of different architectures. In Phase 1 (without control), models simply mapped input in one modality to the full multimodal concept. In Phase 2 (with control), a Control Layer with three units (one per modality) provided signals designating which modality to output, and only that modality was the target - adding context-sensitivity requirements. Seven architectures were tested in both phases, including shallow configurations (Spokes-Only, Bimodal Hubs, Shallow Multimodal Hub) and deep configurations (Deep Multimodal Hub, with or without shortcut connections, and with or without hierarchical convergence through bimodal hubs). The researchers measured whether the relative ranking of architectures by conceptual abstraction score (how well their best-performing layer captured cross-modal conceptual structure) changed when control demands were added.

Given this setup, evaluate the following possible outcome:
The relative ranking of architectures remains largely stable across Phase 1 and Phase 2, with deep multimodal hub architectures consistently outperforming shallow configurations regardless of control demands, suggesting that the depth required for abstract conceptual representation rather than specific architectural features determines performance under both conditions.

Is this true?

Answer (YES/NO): NO